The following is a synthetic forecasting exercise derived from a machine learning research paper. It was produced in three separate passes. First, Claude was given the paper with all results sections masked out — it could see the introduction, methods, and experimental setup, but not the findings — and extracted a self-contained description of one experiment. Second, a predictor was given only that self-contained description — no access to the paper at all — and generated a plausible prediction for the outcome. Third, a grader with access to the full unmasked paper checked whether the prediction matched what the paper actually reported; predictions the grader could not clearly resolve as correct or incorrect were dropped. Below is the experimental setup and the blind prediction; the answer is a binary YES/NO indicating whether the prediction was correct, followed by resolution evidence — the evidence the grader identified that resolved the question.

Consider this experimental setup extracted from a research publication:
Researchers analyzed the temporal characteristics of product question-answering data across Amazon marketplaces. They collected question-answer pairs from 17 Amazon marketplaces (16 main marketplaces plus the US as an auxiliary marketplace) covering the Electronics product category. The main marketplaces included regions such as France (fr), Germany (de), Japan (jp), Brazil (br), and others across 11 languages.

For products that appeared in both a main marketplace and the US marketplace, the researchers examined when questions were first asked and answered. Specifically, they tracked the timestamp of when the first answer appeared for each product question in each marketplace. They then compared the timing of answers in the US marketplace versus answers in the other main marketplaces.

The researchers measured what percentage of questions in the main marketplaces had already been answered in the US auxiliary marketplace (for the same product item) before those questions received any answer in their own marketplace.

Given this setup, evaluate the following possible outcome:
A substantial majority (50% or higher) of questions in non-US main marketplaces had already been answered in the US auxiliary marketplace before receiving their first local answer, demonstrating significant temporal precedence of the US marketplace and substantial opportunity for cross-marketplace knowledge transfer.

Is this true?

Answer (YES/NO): YES